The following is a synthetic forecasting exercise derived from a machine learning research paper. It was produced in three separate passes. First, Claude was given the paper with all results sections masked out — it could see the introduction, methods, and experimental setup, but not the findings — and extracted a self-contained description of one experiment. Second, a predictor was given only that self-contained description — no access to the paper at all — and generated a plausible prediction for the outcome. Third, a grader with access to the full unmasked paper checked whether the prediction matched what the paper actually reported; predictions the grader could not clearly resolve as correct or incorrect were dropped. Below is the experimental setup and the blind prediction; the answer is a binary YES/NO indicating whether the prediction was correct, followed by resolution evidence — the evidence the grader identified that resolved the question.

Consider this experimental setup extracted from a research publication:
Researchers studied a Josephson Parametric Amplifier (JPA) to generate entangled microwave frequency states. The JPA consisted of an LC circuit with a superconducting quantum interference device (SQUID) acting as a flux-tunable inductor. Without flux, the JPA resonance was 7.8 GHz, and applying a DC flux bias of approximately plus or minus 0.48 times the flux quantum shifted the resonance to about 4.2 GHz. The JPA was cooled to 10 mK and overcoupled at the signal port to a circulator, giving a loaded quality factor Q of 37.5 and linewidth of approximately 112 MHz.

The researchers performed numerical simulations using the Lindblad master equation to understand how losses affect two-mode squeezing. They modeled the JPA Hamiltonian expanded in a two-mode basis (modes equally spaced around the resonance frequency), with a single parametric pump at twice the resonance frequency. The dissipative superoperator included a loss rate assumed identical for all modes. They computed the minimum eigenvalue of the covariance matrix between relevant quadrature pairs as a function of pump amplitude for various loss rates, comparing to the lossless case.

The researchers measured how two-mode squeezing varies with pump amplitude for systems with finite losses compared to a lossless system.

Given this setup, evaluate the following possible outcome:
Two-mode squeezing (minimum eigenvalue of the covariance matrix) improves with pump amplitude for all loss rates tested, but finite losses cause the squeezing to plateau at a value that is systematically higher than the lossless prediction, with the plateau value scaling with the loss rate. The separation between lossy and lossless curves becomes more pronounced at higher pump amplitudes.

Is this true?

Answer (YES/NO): NO